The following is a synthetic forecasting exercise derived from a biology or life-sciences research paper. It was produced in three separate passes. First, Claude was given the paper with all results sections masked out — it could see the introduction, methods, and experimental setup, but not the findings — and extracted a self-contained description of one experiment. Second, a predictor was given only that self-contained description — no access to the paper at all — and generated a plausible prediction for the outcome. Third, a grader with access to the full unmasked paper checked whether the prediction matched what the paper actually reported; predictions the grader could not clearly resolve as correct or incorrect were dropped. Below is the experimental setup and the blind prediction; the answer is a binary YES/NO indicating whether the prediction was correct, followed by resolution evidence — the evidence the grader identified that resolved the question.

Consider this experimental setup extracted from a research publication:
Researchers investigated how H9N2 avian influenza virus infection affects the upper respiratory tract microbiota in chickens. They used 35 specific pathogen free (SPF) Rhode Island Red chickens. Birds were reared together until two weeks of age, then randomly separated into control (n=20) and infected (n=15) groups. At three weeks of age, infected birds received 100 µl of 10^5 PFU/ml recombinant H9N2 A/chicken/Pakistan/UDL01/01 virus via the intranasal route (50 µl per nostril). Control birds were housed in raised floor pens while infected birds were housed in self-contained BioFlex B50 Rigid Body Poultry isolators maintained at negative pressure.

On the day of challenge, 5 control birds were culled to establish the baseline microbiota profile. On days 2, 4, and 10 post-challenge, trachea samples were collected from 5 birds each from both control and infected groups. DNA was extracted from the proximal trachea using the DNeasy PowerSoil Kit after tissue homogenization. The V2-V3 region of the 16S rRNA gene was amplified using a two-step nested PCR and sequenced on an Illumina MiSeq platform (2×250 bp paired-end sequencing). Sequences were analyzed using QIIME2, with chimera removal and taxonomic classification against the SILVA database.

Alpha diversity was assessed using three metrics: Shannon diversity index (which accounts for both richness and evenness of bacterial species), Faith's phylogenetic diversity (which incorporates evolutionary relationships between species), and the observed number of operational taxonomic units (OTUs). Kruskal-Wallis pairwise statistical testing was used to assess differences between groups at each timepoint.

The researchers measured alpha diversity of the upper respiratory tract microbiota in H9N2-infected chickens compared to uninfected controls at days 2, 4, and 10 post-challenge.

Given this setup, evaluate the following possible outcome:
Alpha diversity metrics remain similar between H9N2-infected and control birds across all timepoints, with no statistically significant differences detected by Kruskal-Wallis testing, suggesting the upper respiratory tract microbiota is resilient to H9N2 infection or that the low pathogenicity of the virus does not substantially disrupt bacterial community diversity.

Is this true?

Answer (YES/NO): NO